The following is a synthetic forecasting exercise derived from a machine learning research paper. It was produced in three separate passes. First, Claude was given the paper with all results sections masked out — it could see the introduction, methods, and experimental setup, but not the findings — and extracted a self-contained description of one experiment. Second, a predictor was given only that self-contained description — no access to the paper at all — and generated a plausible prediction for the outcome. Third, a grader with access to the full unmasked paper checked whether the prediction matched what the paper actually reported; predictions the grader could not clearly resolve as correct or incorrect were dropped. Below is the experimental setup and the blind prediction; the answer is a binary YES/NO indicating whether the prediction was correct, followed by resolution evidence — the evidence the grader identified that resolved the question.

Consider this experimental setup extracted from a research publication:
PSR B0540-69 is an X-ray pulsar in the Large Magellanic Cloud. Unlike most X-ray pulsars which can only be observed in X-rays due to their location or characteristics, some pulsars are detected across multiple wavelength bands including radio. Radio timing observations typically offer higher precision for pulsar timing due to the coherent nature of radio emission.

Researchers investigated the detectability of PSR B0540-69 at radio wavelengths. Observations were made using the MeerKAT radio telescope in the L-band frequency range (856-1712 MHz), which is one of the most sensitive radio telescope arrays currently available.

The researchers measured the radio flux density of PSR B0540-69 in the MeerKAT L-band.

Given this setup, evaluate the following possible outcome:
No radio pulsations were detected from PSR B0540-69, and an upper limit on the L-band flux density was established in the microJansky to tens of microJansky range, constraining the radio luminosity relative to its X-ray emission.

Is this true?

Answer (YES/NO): NO